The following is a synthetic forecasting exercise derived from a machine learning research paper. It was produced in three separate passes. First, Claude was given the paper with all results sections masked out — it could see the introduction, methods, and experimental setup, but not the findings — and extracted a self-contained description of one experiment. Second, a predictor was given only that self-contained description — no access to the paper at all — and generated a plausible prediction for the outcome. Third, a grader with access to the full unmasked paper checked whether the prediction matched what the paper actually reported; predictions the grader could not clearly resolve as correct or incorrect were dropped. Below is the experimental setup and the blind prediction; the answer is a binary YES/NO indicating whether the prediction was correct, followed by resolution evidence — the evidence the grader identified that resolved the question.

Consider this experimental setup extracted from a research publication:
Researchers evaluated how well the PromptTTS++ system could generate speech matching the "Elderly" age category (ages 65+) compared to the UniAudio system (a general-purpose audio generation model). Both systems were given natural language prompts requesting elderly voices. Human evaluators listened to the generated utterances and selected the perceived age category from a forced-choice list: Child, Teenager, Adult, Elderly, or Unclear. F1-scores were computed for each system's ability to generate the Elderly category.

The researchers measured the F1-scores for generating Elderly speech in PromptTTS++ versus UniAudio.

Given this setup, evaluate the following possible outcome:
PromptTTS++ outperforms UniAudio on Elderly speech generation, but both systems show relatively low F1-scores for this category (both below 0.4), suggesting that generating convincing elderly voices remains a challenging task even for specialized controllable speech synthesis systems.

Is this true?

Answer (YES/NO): NO